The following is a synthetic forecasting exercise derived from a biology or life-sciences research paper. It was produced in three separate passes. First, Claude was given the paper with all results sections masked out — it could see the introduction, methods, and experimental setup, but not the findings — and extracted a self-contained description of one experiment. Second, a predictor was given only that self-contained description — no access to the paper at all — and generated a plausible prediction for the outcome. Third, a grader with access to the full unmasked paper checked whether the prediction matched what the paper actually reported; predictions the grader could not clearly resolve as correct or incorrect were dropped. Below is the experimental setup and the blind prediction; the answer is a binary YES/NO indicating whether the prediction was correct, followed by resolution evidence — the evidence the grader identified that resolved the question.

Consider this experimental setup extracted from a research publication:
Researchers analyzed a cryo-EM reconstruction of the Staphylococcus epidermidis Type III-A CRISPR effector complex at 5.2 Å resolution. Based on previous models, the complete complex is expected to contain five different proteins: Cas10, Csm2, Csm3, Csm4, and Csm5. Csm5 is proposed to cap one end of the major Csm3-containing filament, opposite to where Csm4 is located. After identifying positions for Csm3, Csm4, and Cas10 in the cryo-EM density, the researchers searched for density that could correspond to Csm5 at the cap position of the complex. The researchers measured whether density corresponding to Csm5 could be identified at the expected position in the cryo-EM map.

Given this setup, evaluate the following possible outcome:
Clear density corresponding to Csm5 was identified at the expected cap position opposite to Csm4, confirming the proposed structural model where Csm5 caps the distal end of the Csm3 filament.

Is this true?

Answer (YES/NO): NO